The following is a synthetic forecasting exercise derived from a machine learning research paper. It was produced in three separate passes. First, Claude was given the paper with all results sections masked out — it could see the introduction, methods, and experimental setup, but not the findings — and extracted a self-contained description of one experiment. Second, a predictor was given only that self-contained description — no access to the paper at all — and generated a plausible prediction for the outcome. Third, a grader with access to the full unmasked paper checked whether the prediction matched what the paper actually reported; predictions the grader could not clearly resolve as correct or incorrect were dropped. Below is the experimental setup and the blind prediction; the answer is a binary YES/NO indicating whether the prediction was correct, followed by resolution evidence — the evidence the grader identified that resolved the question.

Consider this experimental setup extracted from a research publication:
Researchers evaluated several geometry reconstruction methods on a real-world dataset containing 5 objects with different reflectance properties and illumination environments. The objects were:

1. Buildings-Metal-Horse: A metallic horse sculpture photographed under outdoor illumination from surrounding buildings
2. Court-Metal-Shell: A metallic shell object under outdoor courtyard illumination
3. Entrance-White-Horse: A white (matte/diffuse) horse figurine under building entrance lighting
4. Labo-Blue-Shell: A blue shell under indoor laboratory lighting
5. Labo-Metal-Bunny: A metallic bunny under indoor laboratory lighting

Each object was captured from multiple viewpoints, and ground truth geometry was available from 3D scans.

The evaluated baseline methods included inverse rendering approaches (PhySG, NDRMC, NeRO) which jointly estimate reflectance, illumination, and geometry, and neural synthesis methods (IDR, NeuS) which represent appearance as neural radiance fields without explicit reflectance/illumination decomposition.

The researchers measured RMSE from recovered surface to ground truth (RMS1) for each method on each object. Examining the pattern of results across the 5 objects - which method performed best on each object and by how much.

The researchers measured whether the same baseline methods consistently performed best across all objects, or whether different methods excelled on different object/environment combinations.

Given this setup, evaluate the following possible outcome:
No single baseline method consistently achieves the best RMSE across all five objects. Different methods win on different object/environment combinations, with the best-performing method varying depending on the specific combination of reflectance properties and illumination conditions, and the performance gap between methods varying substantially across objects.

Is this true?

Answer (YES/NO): YES